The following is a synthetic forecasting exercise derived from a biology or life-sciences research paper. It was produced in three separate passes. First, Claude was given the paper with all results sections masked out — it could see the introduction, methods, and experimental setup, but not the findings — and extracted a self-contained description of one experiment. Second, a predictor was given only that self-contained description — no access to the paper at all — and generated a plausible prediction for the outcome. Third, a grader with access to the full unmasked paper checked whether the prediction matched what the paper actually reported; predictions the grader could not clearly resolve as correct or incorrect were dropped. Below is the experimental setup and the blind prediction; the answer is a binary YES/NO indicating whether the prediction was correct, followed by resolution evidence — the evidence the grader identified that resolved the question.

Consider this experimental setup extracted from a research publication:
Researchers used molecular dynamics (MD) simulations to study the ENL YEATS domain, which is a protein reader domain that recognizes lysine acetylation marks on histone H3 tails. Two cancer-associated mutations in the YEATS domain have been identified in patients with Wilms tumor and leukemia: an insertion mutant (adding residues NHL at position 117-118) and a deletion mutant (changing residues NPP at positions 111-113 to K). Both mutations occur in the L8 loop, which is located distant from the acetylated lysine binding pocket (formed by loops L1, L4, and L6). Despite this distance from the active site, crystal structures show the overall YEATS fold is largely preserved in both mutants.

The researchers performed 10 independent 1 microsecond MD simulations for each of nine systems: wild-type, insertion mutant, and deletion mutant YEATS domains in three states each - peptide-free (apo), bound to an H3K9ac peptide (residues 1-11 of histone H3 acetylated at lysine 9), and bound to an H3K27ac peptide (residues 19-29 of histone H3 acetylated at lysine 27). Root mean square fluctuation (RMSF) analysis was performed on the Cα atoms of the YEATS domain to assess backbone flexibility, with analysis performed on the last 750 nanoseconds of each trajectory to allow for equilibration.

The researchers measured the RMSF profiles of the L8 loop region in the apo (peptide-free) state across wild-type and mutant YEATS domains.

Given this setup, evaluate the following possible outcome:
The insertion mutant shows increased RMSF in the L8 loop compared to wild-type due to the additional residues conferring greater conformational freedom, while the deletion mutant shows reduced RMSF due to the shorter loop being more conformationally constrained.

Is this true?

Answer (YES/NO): YES